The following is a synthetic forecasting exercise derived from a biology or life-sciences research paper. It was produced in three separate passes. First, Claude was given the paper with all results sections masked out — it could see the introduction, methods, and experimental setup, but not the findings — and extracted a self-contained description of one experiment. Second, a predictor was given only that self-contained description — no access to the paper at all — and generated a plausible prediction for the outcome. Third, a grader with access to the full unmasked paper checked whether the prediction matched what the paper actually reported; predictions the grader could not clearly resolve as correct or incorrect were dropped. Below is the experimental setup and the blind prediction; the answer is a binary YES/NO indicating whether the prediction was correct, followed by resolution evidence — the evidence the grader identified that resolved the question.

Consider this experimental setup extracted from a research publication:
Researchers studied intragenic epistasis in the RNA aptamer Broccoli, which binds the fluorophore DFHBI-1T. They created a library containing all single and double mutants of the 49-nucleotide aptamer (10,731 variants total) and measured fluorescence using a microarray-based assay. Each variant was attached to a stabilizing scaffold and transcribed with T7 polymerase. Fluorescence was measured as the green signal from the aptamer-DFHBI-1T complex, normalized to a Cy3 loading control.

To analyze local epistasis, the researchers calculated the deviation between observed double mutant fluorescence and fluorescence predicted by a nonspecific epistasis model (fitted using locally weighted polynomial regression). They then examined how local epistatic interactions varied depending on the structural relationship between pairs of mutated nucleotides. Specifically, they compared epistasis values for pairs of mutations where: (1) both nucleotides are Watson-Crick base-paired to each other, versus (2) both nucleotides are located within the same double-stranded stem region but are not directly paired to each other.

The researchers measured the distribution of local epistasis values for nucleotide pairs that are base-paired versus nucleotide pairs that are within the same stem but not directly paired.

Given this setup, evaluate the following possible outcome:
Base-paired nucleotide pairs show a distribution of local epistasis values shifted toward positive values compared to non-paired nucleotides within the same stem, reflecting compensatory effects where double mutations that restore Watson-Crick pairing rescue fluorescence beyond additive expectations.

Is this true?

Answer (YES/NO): YES